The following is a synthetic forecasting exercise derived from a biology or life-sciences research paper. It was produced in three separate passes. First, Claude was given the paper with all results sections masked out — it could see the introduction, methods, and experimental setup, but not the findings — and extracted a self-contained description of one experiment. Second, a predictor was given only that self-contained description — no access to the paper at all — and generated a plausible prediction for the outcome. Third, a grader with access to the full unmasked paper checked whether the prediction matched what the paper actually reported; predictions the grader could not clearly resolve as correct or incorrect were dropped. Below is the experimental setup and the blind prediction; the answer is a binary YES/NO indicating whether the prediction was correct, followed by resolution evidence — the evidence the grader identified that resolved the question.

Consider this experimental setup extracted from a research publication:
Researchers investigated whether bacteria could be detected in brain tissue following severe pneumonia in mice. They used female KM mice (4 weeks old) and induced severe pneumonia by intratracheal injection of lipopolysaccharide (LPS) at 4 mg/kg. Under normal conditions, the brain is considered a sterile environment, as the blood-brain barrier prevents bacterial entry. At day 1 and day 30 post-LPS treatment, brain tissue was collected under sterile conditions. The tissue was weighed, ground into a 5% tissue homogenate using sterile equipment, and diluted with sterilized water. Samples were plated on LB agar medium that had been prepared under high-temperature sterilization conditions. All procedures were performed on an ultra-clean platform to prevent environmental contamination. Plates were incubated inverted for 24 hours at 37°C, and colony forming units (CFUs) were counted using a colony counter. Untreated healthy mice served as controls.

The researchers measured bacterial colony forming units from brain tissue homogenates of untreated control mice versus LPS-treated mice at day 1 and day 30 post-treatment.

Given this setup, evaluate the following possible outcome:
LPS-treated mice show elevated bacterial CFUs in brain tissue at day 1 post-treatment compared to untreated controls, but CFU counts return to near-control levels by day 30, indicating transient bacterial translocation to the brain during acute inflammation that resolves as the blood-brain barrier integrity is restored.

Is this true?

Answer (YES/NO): NO